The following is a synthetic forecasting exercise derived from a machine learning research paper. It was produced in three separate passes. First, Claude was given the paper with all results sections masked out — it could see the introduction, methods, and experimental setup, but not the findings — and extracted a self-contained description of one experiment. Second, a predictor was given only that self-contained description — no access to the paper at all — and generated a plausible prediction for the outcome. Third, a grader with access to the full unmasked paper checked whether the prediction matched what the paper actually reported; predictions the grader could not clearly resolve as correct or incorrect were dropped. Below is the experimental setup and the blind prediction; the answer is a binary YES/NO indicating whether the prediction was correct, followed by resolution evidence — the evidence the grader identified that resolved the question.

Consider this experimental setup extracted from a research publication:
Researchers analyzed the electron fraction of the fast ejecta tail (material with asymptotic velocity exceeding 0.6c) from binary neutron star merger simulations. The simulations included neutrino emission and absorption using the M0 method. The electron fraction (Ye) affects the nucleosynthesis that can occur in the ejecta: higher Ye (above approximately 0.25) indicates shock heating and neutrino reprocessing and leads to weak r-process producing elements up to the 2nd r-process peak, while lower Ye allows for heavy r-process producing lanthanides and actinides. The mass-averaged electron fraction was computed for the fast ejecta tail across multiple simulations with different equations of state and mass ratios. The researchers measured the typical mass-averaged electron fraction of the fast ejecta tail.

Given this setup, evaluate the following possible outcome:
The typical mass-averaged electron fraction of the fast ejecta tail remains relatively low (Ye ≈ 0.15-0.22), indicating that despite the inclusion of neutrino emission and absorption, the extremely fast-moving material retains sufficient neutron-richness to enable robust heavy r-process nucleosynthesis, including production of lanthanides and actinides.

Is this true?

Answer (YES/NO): NO